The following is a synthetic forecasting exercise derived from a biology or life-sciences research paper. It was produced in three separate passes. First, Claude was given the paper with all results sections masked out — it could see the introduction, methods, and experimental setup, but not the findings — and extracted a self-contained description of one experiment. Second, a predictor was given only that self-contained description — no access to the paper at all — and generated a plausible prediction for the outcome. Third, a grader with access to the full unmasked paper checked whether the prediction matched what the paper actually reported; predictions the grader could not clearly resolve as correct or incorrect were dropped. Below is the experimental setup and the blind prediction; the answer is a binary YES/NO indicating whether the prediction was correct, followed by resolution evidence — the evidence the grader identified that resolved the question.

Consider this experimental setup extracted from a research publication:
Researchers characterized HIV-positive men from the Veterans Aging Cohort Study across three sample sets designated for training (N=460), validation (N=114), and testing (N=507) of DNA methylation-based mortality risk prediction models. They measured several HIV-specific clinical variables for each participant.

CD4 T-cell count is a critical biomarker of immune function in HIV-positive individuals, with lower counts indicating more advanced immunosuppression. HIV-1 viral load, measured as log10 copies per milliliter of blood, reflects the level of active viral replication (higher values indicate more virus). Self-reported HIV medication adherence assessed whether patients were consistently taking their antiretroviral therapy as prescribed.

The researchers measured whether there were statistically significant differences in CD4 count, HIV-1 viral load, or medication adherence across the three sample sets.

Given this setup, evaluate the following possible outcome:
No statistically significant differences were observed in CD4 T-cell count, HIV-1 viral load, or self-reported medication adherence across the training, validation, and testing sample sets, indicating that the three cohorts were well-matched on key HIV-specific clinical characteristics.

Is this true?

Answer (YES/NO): YES